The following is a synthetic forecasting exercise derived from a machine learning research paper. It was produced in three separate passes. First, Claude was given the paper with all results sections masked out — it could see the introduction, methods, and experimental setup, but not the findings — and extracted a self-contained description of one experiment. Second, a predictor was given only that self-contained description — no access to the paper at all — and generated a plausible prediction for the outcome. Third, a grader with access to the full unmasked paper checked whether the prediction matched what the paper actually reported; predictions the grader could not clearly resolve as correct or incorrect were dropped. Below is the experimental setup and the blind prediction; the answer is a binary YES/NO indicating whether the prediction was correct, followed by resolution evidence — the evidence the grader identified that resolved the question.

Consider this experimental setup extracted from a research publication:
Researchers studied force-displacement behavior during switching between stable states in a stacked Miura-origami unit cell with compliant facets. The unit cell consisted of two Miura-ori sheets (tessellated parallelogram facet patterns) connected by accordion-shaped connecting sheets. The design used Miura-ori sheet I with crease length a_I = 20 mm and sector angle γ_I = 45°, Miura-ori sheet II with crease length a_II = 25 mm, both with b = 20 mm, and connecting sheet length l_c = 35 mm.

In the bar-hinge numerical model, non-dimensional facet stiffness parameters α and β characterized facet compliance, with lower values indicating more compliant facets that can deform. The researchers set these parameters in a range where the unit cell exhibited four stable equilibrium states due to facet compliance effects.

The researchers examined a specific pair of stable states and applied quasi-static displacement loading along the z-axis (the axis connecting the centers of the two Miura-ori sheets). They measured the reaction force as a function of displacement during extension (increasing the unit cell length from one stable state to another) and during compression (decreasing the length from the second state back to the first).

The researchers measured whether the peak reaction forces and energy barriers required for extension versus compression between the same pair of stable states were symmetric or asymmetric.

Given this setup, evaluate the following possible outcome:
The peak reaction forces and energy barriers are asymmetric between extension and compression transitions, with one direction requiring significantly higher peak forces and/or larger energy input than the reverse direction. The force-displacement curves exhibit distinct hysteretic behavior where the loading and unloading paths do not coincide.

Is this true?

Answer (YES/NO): YES